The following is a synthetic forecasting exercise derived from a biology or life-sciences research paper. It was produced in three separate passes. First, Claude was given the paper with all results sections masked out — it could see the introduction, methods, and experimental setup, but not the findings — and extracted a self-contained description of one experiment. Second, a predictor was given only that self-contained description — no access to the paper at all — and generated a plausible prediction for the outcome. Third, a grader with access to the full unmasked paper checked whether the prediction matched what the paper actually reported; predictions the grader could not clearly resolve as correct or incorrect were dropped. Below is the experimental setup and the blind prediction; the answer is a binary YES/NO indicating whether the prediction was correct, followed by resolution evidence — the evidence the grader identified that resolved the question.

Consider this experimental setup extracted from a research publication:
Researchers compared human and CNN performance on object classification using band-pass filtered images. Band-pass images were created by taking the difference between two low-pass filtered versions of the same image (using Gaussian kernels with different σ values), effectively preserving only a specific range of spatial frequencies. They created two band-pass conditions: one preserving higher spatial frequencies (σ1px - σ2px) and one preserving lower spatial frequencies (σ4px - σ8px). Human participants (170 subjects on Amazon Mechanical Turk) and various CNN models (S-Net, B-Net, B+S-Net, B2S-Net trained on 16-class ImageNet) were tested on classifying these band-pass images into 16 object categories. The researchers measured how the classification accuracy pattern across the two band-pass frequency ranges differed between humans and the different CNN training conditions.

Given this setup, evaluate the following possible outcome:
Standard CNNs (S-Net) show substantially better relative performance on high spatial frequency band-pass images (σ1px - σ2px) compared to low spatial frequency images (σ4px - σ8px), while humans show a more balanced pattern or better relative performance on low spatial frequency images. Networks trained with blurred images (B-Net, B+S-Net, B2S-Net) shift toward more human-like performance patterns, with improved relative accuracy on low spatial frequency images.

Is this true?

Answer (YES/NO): NO